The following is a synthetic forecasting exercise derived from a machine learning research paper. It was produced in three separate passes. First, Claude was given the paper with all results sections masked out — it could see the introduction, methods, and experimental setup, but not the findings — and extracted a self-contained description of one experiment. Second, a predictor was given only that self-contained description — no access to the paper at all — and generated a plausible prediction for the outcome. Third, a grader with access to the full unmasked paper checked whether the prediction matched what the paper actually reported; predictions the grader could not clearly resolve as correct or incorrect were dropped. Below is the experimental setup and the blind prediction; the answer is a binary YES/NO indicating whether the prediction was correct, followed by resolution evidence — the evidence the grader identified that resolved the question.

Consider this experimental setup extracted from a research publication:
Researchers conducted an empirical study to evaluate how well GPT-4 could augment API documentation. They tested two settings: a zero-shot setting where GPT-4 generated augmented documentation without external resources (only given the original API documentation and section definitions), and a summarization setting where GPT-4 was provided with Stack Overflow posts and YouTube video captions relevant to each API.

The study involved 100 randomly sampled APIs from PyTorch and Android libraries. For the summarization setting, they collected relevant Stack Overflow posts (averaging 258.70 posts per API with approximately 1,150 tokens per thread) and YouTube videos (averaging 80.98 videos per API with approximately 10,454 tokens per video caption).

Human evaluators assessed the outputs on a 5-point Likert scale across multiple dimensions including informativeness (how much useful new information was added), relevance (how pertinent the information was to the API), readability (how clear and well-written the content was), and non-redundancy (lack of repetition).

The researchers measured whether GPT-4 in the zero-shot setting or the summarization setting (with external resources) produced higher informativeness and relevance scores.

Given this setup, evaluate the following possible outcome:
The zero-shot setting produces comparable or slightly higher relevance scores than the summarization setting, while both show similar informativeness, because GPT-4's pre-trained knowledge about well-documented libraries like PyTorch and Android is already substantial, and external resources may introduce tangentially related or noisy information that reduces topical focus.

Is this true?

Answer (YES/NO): NO